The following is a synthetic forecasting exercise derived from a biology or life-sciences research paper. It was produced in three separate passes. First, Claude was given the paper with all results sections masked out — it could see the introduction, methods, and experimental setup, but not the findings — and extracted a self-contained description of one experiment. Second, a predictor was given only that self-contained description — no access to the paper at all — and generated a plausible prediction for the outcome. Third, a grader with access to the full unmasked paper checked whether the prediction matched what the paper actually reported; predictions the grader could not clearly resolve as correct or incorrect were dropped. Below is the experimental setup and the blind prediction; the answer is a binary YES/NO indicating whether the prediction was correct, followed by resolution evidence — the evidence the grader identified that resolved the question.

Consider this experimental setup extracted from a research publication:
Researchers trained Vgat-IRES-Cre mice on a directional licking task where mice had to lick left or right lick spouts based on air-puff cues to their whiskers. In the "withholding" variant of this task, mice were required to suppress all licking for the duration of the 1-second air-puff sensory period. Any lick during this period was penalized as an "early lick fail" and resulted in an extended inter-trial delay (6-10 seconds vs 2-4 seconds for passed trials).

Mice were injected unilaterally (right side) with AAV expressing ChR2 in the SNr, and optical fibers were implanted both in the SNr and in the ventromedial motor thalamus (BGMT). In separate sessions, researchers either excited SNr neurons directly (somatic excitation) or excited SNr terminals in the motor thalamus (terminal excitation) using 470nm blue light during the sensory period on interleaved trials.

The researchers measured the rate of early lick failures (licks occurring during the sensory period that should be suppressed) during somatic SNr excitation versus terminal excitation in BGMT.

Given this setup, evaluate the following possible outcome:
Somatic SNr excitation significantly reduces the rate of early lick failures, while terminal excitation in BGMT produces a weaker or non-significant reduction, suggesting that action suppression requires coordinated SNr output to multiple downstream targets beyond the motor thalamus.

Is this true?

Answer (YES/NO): NO